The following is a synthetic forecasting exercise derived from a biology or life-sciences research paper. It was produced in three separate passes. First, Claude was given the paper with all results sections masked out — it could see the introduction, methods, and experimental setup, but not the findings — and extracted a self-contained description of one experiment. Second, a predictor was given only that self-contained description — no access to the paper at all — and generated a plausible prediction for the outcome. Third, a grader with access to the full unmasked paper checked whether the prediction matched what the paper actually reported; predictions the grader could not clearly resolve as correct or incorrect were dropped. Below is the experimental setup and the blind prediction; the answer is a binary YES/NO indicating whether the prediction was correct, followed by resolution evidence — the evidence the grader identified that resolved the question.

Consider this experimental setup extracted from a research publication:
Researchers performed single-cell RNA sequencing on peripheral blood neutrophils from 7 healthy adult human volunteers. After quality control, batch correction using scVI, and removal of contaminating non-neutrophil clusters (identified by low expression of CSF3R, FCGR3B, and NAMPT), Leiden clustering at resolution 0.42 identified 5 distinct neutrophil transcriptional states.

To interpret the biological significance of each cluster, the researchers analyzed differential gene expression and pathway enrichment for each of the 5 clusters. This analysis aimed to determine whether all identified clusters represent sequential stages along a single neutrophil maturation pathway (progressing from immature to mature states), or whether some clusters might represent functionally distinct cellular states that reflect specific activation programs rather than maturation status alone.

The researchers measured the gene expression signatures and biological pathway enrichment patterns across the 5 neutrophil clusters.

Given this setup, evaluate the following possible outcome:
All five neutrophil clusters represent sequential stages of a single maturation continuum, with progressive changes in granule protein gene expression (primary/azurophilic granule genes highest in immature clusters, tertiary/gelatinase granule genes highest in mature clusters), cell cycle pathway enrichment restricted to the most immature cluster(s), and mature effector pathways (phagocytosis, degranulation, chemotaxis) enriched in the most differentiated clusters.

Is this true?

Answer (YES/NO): NO